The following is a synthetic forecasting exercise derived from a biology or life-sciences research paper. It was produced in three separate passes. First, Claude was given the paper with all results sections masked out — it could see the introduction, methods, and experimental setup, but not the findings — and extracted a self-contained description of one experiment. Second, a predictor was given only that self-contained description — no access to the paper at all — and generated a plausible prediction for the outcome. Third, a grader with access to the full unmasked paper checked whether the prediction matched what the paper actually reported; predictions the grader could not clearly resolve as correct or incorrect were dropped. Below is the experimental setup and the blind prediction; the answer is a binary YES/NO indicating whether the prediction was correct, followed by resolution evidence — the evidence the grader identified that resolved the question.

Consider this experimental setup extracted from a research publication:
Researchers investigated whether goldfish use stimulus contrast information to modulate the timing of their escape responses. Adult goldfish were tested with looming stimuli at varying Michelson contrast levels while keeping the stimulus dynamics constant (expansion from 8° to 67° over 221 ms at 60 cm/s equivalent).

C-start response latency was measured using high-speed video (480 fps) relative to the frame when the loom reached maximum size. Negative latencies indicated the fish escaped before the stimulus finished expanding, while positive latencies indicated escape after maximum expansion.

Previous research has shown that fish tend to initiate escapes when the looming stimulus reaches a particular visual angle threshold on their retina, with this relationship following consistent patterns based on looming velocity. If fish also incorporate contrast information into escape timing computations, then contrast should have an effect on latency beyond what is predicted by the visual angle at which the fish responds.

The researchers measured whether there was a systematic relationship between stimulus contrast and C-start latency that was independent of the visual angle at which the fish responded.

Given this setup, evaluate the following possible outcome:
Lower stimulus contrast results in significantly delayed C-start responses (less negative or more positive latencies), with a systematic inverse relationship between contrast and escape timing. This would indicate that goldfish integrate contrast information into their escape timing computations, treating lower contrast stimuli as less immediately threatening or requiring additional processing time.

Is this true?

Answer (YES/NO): YES